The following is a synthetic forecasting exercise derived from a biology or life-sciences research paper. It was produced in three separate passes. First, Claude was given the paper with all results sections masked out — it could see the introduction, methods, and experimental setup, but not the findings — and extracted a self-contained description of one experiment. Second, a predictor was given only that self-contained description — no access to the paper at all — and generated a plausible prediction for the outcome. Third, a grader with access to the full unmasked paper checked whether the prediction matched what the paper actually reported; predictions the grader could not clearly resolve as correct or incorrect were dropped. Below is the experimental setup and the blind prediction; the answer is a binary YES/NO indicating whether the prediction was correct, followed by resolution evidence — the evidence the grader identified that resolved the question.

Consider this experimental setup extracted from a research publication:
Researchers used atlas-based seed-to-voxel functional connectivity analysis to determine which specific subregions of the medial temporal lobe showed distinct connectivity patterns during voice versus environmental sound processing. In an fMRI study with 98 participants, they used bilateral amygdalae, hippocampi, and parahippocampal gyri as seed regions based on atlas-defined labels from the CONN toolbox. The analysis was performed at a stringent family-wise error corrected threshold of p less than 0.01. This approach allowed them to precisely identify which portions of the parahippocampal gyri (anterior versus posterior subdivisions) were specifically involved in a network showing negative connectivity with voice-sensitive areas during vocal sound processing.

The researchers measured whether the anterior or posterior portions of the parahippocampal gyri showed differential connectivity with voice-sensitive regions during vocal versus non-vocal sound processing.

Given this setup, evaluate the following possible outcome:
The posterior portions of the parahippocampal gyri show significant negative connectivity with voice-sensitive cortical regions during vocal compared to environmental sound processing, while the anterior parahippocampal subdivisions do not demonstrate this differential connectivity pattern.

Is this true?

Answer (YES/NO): NO